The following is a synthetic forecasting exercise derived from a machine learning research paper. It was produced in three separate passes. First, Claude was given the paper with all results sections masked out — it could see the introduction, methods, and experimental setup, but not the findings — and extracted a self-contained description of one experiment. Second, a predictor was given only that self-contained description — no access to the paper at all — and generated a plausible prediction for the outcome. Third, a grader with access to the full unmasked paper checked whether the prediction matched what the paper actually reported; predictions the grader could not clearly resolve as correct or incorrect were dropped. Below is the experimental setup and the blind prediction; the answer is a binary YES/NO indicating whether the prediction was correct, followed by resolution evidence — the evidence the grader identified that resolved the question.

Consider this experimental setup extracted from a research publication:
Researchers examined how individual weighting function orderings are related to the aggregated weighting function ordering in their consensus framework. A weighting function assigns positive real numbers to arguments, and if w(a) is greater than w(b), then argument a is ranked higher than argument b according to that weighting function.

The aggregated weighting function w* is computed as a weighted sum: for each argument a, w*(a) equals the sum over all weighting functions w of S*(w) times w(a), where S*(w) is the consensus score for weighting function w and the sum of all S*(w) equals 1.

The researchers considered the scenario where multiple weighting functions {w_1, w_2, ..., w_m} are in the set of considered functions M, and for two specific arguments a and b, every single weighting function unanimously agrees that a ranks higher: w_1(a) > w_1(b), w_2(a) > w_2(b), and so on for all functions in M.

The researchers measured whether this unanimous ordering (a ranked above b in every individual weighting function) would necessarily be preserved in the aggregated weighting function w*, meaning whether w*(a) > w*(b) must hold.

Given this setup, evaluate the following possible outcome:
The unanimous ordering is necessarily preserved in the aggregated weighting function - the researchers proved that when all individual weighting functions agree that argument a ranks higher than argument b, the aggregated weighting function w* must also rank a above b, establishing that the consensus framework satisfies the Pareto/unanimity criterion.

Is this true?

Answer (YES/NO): YES